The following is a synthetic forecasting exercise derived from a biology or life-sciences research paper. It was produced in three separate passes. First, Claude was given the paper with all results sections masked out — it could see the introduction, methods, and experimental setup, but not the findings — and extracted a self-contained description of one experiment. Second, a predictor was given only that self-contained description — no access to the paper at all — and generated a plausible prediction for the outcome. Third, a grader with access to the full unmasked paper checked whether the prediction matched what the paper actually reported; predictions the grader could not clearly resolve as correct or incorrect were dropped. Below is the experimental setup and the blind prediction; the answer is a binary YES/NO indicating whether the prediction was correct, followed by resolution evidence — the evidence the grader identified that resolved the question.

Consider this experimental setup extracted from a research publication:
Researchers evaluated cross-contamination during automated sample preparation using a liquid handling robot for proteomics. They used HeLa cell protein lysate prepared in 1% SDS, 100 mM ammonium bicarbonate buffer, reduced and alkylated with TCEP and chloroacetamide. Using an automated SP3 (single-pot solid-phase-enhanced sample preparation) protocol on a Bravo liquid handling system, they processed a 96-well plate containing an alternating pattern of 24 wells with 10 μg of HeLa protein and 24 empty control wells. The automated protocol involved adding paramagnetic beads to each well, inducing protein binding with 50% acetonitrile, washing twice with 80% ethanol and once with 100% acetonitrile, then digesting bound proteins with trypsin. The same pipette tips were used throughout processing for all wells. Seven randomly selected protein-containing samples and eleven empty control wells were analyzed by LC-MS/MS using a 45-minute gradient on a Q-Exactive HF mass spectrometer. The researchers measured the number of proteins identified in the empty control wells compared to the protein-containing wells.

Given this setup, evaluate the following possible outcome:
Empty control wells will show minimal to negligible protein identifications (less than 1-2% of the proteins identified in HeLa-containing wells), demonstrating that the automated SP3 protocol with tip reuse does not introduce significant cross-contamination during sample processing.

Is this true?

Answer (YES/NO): YES